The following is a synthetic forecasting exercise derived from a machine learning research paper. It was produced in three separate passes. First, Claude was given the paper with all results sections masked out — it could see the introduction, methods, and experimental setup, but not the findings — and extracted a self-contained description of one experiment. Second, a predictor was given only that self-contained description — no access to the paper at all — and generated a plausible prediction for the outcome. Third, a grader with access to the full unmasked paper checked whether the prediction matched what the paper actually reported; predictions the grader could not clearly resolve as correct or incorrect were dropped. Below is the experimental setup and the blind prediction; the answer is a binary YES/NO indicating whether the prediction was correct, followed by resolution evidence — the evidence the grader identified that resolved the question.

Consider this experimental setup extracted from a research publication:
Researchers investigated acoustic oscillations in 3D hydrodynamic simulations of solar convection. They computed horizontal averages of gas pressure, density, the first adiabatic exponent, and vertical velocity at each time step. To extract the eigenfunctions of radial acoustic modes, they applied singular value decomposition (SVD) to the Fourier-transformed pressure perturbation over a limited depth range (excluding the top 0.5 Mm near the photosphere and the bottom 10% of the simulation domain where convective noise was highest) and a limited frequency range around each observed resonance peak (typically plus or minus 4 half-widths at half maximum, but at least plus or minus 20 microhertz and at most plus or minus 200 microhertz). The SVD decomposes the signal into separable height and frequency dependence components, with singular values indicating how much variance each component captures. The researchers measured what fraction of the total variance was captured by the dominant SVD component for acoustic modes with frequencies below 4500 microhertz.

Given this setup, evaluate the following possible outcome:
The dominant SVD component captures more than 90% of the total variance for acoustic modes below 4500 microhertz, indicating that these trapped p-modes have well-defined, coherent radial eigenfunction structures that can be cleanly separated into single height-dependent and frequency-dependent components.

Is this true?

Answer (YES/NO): YES